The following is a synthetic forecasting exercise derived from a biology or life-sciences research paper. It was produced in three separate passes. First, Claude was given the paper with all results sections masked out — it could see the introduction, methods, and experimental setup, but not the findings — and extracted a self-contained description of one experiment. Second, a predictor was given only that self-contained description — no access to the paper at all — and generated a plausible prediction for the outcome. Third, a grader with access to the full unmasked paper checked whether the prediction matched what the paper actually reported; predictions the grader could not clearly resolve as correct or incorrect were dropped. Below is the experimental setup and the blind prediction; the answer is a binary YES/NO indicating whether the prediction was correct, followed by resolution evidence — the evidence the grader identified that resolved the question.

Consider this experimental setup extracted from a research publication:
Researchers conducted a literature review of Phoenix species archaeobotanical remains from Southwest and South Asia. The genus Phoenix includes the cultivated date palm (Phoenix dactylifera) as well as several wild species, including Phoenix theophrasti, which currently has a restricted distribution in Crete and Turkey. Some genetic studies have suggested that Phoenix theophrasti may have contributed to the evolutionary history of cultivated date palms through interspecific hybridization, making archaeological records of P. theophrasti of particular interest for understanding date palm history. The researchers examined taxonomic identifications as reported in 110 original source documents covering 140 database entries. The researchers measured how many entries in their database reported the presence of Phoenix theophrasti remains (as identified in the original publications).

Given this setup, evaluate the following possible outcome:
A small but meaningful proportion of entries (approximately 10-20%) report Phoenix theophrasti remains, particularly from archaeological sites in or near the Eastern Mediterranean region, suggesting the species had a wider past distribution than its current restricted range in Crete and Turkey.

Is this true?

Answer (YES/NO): NO